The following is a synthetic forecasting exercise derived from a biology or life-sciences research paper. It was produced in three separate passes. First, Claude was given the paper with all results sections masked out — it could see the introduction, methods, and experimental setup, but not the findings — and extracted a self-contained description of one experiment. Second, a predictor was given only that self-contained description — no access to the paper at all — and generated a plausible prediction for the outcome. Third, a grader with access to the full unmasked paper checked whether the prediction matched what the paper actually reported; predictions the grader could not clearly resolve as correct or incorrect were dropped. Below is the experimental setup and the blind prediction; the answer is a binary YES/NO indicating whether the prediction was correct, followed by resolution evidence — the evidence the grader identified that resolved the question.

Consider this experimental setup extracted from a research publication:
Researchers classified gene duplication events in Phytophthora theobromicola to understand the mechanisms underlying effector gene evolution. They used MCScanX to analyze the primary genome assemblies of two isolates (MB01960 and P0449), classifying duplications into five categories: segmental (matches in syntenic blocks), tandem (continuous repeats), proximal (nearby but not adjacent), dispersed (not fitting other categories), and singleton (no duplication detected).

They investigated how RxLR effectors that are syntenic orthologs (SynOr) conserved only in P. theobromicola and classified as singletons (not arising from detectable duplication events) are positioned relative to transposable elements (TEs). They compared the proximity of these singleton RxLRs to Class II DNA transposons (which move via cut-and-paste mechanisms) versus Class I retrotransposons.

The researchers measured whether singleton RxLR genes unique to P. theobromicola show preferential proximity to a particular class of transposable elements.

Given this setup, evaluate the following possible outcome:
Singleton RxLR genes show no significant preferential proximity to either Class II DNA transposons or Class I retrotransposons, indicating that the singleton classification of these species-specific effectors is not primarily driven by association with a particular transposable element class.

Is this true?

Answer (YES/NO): NO